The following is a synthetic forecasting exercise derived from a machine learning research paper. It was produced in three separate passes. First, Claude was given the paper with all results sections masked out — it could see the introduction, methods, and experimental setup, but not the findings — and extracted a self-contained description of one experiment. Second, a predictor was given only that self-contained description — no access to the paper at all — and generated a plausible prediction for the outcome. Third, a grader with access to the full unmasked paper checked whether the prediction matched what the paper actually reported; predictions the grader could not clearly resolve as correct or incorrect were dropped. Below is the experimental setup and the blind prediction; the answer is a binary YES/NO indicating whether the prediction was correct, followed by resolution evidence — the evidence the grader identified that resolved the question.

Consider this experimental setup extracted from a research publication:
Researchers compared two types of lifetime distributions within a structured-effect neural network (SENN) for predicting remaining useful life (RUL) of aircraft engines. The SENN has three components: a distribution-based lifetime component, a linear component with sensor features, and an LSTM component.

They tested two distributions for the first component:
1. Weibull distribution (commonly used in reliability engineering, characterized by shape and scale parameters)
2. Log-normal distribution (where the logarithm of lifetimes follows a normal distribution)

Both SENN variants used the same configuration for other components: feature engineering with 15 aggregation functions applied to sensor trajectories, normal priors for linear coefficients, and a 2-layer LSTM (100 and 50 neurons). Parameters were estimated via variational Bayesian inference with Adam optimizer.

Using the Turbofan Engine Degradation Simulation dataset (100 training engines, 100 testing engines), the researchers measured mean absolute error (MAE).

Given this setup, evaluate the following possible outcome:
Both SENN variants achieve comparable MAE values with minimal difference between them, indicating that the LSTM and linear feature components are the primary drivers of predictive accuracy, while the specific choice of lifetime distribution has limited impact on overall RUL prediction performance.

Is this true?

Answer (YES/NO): NO